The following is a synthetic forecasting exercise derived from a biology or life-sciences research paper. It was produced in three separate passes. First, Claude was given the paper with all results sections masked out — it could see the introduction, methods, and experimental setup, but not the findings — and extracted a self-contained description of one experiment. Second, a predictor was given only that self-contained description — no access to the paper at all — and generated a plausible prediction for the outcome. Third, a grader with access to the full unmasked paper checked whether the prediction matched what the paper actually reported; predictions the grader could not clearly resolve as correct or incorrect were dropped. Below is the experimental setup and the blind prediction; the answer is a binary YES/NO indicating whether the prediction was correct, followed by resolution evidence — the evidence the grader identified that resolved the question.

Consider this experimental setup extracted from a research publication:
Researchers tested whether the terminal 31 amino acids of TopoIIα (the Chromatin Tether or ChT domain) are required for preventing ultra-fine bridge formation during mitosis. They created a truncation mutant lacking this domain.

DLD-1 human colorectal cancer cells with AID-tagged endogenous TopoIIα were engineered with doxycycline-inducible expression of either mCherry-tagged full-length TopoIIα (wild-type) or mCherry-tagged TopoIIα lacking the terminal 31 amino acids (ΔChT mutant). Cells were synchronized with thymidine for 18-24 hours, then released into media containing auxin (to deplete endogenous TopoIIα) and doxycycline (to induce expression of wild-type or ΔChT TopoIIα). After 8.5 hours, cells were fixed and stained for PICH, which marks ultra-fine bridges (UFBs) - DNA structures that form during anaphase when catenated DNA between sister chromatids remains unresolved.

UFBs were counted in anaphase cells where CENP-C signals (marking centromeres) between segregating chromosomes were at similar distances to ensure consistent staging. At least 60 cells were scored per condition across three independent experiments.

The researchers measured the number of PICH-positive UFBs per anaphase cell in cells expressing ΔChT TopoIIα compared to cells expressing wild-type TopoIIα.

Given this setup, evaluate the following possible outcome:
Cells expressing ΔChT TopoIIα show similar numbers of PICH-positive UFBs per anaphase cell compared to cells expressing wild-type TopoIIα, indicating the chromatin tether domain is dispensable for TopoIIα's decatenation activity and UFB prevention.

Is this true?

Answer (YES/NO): NO